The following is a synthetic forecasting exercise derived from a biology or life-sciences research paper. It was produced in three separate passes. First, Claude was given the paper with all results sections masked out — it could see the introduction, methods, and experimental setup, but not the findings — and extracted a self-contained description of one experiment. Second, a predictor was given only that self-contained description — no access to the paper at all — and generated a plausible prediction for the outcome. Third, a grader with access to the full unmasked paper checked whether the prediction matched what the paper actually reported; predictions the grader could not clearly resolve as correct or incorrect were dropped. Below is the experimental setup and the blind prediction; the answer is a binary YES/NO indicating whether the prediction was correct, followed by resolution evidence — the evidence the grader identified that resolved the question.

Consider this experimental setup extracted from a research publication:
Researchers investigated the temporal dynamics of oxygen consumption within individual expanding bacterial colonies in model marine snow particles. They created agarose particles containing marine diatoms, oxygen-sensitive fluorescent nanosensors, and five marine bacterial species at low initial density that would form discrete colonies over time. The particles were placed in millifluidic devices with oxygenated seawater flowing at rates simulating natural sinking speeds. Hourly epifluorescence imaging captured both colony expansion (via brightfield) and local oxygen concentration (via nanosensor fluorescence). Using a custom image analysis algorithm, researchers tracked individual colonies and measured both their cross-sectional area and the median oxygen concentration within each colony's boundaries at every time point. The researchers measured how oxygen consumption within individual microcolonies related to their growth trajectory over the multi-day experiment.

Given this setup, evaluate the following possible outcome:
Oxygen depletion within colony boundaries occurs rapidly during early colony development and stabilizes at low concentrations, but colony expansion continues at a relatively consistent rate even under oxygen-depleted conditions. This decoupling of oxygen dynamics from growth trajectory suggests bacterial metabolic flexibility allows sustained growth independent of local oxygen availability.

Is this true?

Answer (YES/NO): NO